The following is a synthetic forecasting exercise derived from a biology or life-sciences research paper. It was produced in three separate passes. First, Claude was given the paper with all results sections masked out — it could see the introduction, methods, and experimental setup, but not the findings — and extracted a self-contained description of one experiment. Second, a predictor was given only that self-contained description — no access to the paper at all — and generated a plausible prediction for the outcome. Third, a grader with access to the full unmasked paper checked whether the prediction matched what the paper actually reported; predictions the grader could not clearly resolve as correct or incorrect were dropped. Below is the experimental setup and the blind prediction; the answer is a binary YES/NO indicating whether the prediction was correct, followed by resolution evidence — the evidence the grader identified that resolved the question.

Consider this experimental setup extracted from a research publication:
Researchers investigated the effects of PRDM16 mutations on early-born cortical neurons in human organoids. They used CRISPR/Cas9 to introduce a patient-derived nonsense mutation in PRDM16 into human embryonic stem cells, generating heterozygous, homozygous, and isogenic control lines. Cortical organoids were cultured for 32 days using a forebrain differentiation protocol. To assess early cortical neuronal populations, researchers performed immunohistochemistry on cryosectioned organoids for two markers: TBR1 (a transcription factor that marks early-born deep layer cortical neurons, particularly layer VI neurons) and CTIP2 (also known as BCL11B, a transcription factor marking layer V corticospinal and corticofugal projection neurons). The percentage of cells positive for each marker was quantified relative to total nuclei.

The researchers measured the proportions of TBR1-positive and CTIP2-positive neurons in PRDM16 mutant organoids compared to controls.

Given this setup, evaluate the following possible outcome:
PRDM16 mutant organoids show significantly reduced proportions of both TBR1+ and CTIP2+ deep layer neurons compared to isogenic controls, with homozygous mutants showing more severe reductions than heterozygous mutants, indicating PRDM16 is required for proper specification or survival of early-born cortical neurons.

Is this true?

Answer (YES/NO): NO